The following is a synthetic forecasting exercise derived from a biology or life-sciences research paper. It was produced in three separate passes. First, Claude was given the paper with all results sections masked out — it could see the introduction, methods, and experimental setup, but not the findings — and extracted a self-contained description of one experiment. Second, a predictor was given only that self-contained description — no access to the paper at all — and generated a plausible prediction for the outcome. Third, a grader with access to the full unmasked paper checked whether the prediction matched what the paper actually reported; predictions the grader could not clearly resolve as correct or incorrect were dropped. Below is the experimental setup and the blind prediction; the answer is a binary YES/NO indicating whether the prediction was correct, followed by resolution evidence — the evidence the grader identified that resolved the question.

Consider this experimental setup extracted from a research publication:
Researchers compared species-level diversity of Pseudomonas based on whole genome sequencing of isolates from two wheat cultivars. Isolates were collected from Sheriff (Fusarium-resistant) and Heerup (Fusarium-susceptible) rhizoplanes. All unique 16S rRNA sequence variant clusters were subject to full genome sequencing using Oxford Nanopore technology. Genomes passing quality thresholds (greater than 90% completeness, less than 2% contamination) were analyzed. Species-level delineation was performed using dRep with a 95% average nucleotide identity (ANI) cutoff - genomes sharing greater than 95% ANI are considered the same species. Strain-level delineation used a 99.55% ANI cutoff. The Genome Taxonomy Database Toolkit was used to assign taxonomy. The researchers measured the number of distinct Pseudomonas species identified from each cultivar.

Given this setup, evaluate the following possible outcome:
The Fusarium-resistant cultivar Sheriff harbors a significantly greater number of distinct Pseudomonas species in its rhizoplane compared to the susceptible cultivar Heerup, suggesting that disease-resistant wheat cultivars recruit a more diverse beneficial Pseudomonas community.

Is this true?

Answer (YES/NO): NO